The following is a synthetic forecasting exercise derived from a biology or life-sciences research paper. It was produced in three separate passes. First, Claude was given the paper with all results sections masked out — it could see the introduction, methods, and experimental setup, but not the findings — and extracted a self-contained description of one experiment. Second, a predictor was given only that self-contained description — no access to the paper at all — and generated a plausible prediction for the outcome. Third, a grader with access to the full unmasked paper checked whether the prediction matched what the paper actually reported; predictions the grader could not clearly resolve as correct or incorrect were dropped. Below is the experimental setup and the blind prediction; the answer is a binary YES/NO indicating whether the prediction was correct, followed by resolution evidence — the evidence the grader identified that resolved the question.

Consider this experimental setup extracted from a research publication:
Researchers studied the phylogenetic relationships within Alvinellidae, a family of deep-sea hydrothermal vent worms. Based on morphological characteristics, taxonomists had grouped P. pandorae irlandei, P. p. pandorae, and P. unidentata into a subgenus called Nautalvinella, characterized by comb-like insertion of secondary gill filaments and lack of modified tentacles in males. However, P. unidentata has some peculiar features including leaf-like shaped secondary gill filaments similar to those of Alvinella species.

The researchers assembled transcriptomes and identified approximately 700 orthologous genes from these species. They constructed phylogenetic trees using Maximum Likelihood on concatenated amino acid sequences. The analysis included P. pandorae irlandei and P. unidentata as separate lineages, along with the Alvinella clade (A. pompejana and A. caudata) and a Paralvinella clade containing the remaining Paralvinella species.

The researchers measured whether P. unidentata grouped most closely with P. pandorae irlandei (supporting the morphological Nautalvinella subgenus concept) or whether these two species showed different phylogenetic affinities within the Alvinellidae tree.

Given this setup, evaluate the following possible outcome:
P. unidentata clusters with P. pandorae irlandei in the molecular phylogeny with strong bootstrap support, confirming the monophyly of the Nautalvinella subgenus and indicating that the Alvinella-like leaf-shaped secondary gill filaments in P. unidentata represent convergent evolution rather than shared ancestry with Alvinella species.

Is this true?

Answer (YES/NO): NO